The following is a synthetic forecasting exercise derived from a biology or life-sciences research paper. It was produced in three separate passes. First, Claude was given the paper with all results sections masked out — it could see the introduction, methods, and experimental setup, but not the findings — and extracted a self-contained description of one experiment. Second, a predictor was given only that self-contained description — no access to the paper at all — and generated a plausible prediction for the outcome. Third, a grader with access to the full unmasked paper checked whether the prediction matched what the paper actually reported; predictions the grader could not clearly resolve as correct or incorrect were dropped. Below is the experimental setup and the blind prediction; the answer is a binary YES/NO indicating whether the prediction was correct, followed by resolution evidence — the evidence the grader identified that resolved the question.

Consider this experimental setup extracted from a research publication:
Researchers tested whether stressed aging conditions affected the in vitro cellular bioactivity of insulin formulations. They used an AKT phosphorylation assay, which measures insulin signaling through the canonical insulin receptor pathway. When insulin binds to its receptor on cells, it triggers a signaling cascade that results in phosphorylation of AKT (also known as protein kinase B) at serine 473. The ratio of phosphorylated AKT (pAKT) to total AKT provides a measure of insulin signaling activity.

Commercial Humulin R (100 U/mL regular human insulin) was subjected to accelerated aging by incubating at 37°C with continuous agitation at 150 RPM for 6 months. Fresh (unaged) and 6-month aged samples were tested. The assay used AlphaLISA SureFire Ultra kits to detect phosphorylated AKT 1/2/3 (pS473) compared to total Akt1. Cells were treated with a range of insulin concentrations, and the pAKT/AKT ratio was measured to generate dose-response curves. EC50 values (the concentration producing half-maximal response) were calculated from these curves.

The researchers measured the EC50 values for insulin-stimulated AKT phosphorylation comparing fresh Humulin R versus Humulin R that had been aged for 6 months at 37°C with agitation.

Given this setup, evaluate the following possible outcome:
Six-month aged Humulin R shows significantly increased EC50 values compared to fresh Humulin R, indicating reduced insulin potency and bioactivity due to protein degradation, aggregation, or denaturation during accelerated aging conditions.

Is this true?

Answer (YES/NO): YES